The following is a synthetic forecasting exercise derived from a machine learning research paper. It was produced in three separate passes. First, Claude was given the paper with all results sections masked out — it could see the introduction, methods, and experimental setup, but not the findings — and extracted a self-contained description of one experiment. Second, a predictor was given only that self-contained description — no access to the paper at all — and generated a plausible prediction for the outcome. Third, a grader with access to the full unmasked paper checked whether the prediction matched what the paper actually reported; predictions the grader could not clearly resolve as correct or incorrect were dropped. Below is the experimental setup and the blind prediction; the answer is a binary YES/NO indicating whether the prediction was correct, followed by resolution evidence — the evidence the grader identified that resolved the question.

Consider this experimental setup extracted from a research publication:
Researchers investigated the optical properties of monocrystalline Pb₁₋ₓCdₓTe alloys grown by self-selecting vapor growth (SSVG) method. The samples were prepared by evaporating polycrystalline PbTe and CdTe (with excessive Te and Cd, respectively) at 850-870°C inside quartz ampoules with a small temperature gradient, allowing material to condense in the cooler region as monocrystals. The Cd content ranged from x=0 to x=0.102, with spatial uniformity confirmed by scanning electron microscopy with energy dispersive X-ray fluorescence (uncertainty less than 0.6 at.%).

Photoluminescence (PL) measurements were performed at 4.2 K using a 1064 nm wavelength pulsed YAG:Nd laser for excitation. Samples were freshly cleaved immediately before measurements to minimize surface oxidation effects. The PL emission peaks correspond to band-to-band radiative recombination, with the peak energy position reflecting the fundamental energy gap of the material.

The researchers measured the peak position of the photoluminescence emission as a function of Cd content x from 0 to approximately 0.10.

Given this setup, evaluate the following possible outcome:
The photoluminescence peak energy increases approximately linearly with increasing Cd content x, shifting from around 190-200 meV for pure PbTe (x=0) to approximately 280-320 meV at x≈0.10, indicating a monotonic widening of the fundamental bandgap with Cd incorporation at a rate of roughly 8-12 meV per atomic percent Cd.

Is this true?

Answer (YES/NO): NO